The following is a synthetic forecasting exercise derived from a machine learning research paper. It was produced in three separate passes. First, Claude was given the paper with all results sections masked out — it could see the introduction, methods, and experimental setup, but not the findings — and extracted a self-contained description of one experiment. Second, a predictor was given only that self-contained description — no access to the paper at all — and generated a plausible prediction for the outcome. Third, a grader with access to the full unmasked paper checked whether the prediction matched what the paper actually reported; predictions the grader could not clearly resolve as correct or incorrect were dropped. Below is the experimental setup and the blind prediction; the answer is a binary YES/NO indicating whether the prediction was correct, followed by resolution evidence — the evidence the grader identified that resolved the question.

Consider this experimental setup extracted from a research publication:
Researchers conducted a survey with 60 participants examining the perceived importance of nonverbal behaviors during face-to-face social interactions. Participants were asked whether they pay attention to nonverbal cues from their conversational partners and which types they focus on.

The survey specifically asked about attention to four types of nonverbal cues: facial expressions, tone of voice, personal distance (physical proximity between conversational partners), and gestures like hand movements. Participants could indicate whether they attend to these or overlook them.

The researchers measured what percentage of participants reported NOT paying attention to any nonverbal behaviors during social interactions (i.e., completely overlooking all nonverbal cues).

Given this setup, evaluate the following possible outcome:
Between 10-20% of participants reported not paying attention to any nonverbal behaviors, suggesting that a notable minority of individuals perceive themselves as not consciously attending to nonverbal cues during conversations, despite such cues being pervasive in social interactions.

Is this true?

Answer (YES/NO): NO